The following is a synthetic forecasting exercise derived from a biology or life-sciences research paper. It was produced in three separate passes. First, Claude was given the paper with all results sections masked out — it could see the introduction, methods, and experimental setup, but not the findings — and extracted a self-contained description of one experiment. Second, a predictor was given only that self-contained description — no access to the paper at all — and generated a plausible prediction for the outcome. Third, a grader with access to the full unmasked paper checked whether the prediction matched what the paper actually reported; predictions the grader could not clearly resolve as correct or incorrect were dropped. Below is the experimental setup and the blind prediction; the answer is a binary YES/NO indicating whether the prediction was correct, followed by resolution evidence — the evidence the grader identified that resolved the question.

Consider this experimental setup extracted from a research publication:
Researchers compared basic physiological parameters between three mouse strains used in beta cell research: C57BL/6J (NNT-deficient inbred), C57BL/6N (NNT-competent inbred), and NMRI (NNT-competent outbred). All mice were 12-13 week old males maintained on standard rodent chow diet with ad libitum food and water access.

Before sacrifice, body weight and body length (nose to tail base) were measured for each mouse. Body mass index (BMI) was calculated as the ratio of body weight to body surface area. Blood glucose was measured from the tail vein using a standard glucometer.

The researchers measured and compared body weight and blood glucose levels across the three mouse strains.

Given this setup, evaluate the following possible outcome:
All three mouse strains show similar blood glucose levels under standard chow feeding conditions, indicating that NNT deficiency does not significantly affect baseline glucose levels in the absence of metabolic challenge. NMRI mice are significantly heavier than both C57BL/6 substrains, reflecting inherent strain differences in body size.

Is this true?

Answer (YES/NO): YES